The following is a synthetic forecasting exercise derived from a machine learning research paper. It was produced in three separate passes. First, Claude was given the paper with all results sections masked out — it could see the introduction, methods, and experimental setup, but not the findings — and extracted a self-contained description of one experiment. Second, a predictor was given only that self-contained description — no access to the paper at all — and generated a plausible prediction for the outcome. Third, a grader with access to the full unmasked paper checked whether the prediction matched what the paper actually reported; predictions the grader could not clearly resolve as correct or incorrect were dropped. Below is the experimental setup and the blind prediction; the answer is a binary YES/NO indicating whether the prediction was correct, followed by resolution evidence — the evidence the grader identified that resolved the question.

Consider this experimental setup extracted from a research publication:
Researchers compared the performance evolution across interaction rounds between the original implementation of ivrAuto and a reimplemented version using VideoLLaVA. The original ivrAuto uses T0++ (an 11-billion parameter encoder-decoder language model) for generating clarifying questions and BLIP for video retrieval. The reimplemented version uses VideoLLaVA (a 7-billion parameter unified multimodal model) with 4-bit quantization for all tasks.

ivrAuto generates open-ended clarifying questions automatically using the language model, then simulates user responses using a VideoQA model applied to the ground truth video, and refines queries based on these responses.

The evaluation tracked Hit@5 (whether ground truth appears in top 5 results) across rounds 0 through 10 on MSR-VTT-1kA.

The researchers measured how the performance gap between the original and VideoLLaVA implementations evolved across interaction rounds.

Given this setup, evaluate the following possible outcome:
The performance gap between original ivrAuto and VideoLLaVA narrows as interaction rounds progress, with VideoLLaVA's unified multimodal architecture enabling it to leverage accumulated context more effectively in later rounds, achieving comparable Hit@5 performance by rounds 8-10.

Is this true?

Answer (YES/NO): NO